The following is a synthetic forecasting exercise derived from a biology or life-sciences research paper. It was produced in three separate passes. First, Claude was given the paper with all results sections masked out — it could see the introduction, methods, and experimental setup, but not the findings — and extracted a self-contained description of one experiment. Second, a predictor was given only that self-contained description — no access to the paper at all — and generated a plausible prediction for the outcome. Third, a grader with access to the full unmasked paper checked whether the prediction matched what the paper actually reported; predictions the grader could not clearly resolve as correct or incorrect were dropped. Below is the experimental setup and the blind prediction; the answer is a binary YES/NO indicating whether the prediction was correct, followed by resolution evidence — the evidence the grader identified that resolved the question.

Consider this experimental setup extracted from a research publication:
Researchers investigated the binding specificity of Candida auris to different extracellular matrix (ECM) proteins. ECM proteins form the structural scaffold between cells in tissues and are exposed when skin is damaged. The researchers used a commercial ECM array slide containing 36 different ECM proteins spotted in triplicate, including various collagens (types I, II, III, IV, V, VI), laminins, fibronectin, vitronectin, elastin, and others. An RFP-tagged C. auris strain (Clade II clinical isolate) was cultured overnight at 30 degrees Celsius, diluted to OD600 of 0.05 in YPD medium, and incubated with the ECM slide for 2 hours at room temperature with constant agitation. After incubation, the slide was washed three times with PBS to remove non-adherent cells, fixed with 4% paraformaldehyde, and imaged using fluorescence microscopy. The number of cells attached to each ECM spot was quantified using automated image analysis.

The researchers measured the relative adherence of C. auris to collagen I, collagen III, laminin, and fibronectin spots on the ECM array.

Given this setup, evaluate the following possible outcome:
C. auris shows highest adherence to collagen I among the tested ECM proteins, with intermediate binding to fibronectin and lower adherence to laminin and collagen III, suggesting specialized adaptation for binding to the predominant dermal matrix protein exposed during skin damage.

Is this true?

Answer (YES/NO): NO